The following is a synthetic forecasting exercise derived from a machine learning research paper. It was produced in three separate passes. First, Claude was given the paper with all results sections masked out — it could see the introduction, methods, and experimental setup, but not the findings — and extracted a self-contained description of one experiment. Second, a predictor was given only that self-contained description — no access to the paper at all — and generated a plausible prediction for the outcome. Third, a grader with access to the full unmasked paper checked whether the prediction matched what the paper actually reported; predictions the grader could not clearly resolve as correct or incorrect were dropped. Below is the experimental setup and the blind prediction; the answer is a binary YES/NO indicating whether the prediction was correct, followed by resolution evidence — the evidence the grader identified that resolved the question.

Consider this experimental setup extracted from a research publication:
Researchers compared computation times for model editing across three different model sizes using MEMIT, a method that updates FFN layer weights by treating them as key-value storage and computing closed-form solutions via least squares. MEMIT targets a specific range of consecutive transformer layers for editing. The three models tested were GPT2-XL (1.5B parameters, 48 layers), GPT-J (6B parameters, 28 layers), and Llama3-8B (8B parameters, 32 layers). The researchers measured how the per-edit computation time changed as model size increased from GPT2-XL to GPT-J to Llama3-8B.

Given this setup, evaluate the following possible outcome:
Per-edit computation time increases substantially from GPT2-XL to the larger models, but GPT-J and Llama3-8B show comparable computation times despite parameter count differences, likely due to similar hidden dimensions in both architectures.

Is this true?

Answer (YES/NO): NO